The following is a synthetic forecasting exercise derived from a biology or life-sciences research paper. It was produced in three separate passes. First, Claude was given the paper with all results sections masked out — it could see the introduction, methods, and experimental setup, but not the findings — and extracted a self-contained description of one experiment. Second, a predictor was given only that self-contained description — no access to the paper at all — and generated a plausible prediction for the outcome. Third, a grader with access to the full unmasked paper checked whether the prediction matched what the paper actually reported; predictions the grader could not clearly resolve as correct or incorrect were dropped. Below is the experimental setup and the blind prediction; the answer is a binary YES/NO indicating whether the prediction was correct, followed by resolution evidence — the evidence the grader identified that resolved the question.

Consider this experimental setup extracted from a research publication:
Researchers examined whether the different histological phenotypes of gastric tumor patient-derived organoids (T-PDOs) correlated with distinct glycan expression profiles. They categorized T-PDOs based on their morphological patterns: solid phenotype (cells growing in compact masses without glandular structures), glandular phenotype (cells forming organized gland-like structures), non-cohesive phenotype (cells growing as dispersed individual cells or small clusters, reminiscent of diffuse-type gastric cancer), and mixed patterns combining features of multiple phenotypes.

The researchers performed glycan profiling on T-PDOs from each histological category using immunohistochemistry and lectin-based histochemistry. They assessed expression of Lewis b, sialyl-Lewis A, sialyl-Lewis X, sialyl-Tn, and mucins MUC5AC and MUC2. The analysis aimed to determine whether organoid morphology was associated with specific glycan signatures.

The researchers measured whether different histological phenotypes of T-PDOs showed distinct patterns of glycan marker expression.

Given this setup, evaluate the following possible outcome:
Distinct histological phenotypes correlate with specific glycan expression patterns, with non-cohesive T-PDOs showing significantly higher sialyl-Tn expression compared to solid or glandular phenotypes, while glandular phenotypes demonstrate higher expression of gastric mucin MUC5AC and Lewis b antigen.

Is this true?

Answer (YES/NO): NO